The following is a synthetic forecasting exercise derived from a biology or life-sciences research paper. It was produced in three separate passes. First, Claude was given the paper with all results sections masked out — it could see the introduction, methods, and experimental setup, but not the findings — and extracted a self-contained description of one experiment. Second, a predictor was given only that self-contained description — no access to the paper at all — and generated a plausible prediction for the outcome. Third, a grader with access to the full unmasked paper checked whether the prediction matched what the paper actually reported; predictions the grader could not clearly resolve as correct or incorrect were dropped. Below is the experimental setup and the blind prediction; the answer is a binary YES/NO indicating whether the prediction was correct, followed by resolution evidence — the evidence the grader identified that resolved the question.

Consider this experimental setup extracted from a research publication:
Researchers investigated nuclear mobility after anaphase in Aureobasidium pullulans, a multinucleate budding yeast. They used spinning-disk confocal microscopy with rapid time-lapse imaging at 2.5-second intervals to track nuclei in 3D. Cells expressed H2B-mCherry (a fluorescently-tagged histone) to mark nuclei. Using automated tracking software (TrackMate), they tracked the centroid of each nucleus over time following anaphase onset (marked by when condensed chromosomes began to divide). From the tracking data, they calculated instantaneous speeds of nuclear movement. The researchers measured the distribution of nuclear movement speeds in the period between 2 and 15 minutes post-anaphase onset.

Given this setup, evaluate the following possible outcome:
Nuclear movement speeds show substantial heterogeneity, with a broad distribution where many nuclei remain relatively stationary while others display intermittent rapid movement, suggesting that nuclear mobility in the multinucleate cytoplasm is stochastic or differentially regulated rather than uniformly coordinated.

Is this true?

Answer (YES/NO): NO